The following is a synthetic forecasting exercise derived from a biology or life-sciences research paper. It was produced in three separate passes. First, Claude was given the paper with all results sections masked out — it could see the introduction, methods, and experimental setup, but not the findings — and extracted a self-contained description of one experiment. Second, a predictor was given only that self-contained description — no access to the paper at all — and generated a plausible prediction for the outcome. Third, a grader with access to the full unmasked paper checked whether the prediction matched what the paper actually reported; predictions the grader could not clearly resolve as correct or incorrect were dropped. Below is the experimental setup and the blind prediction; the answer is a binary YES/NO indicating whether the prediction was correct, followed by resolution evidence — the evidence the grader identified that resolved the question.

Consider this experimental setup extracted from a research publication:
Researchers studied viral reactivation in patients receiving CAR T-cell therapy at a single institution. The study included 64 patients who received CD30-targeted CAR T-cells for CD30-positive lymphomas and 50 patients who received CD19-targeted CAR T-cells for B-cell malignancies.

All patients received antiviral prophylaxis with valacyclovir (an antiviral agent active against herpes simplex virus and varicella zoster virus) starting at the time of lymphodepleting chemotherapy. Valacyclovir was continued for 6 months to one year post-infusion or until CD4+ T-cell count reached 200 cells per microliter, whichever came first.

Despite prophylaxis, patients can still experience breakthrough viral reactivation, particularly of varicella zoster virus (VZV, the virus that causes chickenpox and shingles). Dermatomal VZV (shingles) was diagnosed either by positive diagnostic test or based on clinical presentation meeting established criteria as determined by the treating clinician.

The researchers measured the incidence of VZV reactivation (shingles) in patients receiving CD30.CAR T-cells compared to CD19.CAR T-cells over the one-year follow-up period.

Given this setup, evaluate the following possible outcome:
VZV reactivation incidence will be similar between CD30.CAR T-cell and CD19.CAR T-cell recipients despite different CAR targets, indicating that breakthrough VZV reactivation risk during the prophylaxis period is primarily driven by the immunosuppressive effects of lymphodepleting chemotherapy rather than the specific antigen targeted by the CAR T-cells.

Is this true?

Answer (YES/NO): NO